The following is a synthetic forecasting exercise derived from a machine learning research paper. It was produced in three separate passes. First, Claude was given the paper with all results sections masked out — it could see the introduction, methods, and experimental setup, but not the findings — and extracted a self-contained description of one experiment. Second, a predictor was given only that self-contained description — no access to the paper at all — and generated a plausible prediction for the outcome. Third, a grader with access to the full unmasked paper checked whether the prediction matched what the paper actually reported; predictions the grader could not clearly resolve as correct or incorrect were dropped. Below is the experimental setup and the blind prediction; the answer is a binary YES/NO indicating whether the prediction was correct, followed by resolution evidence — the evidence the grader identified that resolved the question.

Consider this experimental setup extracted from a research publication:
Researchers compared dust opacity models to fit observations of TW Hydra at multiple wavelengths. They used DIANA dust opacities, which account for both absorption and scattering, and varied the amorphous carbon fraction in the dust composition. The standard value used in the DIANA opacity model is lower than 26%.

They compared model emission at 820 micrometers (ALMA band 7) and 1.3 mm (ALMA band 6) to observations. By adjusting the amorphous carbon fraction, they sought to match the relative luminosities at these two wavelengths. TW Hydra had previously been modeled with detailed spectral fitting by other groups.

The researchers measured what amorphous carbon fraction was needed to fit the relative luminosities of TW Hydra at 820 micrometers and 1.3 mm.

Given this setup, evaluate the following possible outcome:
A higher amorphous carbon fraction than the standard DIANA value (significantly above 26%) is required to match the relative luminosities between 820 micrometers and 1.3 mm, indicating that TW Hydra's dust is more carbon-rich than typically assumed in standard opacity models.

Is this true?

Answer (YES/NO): NO